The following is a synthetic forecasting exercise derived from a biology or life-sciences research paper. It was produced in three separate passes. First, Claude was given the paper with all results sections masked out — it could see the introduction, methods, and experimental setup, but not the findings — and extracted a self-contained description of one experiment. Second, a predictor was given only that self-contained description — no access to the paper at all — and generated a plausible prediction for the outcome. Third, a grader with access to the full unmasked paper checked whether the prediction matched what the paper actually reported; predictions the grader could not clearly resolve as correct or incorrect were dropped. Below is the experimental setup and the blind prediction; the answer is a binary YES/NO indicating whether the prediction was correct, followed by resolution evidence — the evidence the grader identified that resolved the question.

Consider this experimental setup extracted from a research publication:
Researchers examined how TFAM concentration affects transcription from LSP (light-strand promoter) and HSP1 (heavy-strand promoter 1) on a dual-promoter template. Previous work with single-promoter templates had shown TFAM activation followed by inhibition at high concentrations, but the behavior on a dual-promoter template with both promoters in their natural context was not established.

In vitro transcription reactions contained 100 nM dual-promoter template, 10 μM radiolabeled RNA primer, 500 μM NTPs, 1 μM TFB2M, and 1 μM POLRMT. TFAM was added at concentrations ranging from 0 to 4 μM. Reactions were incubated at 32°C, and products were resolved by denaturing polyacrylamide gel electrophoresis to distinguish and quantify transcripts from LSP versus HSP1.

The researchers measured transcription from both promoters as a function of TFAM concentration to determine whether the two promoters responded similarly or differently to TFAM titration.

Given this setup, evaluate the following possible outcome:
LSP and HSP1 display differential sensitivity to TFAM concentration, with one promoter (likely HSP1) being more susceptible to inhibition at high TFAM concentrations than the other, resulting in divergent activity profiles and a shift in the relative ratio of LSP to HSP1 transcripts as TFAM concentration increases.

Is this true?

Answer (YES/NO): NO